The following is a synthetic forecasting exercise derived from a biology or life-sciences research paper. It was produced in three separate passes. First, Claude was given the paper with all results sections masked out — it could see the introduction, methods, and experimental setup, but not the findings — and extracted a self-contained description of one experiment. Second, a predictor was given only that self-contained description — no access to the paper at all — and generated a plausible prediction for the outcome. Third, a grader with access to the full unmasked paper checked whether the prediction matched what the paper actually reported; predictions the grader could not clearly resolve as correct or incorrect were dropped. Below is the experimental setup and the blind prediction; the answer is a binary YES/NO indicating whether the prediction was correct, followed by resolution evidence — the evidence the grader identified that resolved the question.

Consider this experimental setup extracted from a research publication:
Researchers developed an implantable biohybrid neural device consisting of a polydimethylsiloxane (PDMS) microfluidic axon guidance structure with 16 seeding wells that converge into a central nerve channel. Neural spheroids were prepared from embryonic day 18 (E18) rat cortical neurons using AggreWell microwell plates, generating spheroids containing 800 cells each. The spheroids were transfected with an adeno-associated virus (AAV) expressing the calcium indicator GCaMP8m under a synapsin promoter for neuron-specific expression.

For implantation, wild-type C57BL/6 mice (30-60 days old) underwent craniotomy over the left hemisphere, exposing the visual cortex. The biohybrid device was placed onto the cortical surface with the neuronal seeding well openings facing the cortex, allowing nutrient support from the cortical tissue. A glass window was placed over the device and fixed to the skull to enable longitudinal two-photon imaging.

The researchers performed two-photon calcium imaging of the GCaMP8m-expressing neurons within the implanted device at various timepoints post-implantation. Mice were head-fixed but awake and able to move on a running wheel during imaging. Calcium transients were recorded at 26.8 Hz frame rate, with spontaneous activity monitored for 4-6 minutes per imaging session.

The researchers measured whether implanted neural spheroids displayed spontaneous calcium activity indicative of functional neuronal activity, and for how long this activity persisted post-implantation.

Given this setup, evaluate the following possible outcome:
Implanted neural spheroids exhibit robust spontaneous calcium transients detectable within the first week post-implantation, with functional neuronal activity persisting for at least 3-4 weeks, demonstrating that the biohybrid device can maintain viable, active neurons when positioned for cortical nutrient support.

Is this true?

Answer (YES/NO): YES